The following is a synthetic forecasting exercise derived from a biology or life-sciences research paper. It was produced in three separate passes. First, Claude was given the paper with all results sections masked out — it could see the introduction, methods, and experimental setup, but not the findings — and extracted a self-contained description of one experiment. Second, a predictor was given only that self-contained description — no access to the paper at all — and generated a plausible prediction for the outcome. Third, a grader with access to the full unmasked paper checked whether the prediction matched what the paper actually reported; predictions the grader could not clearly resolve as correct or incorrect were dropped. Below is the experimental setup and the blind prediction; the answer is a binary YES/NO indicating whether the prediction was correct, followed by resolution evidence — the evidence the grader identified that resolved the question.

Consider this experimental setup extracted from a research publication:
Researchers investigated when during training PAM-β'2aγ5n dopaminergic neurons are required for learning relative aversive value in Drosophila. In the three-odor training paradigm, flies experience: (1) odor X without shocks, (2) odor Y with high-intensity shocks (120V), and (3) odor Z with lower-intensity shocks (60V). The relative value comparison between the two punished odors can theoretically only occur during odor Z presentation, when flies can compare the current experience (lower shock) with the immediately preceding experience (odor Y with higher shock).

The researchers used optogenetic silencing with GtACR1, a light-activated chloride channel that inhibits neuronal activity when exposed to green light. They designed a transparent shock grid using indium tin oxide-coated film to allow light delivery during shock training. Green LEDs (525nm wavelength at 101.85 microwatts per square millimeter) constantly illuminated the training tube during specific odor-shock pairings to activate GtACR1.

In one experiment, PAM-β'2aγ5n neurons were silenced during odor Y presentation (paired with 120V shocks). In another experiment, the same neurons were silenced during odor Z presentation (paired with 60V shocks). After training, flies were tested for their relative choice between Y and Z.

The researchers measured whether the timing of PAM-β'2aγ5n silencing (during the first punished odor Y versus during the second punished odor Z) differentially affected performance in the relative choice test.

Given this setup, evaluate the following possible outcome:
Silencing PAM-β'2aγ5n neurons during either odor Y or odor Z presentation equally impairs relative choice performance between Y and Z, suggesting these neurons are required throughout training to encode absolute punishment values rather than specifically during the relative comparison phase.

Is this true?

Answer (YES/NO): NO